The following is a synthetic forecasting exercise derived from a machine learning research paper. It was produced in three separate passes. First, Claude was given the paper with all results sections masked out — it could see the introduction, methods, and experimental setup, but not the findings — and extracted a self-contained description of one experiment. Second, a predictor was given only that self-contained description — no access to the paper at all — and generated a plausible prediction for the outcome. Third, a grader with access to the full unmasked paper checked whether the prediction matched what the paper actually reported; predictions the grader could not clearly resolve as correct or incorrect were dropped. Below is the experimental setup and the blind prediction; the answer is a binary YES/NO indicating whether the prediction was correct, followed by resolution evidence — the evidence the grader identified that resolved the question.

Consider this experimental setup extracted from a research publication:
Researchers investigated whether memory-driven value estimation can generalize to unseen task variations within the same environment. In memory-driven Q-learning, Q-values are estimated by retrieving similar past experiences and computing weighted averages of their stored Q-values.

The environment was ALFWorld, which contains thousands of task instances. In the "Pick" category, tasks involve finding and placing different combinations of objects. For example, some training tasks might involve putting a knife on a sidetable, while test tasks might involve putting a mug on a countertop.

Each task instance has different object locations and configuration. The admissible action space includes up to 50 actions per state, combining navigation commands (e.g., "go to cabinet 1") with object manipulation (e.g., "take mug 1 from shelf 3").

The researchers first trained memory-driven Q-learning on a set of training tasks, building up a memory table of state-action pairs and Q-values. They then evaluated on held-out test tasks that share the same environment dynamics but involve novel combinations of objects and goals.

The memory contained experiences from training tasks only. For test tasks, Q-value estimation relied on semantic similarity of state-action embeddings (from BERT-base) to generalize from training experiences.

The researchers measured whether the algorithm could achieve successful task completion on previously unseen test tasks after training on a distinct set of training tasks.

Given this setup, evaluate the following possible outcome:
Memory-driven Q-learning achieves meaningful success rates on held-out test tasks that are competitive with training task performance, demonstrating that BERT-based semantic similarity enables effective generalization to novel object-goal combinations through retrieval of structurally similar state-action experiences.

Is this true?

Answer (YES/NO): NO